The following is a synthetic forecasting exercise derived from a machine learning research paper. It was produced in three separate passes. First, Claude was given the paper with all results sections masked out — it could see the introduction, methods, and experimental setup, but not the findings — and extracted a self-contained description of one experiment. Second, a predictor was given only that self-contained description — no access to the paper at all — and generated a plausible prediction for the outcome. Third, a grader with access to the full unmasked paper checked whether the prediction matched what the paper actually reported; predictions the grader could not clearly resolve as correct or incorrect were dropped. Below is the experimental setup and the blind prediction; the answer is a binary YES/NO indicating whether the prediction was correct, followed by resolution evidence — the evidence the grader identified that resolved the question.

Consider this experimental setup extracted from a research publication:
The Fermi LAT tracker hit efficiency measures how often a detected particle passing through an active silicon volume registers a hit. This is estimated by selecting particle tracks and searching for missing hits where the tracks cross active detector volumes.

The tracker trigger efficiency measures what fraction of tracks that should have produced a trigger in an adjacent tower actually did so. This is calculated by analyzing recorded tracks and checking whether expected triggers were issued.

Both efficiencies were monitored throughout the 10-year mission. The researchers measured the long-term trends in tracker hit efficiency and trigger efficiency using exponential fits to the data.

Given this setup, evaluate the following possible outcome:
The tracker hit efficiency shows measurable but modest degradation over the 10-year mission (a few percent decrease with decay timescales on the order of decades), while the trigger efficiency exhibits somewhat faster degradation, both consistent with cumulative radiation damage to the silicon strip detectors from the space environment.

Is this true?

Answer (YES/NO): NO